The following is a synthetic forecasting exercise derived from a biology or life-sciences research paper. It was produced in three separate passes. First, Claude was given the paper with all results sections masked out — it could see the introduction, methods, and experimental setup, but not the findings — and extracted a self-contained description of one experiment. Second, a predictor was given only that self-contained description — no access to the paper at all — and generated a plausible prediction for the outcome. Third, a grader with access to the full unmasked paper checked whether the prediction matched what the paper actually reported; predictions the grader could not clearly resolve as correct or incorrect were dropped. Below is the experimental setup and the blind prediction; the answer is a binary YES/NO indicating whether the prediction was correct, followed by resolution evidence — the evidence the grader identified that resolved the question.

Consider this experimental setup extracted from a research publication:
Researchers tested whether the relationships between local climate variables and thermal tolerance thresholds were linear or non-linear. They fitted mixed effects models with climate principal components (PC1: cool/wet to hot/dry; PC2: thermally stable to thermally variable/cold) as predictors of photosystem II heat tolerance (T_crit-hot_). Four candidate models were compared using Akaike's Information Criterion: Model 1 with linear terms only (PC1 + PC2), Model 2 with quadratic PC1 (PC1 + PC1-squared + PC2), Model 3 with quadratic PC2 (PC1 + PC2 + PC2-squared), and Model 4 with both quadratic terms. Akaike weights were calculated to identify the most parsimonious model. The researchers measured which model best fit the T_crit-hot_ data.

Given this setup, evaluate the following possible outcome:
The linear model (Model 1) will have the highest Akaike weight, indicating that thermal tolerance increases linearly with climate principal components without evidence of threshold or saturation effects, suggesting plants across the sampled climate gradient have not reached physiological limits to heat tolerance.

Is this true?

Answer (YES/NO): YES